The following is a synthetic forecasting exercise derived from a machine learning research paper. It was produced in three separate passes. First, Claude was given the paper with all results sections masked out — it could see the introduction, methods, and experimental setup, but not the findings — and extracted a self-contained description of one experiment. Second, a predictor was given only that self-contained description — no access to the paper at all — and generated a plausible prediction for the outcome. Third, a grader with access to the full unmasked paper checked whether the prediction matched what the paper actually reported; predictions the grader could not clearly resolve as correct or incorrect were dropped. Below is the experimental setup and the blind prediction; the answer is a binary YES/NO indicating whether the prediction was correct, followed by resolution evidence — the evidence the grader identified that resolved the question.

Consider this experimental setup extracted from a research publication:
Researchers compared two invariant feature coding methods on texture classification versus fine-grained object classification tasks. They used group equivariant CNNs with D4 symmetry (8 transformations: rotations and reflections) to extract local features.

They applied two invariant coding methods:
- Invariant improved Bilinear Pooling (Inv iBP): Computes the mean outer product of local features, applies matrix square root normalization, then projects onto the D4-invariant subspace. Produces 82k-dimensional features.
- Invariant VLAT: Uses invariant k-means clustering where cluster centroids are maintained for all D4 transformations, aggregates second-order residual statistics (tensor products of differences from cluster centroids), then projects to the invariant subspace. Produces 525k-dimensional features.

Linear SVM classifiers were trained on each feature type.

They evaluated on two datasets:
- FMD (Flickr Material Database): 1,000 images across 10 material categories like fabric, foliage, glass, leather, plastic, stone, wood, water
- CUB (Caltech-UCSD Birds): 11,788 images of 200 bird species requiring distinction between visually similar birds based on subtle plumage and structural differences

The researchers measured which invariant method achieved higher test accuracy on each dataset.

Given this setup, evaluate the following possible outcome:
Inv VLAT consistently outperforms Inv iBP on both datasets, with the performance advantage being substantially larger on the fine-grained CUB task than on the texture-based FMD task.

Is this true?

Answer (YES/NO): NO